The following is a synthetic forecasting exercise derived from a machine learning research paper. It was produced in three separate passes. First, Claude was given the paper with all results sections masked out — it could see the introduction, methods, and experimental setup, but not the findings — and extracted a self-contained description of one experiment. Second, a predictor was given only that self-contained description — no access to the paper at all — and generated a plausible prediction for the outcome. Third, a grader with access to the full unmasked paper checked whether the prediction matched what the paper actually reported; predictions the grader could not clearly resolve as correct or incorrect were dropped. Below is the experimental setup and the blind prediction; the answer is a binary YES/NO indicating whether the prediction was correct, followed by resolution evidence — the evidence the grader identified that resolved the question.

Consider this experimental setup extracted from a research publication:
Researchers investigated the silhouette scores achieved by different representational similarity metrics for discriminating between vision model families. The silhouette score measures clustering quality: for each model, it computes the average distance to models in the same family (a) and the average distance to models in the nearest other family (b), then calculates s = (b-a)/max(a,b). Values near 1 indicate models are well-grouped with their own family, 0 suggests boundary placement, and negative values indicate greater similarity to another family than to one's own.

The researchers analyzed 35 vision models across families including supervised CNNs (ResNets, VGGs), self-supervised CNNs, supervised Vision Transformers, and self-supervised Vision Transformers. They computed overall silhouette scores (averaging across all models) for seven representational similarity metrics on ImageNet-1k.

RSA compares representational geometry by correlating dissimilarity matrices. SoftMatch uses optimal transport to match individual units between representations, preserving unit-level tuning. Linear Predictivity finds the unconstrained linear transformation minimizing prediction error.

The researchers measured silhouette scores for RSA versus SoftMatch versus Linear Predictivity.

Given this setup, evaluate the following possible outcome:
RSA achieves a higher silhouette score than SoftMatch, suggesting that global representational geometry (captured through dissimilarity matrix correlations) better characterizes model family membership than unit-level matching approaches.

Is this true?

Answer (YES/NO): YES